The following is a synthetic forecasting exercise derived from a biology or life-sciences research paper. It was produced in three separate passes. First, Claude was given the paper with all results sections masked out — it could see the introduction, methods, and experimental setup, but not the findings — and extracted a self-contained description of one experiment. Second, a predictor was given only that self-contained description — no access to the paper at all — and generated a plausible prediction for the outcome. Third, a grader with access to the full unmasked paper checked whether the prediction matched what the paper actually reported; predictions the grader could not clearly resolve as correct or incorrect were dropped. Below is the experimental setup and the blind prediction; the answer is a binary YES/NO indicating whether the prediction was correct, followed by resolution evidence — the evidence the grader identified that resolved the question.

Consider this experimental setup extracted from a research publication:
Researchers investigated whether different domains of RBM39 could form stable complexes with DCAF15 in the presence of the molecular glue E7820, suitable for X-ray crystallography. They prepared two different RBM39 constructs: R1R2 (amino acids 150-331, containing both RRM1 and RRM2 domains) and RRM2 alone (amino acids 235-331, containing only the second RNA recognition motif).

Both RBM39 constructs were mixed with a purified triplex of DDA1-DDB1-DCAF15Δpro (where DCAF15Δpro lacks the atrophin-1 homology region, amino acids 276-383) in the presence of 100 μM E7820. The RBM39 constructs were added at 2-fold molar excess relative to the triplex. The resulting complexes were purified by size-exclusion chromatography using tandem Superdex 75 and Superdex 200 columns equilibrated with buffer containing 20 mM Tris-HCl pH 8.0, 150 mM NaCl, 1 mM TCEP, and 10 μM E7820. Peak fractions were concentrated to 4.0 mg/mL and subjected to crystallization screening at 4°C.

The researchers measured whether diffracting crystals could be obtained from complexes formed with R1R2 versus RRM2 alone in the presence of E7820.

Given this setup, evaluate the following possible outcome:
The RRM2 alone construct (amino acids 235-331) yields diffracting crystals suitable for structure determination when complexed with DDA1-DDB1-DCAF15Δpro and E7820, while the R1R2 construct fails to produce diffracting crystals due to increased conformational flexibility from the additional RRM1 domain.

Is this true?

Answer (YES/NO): NO